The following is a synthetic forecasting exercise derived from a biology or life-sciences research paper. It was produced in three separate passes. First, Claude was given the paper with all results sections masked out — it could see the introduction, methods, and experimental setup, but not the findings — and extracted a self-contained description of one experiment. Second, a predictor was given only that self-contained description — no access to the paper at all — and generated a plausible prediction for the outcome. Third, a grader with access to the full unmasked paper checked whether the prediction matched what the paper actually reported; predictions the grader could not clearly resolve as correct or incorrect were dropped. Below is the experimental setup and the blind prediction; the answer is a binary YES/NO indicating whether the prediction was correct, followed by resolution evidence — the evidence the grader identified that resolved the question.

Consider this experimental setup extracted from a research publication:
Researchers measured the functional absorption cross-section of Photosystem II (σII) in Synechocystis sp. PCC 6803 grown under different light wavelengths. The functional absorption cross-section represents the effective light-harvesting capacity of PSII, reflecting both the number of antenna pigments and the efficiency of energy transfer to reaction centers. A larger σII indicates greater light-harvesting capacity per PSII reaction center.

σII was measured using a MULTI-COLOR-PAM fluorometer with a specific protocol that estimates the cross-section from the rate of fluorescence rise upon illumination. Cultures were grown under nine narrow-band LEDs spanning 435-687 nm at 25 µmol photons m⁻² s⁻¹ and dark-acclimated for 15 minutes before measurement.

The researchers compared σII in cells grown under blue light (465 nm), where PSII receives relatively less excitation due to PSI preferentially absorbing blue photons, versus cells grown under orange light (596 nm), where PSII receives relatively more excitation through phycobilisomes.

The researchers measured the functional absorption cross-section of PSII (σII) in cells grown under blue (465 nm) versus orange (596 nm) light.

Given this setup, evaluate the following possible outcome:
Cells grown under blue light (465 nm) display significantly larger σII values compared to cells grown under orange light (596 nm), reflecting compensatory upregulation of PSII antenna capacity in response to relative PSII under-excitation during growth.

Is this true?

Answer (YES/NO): NO